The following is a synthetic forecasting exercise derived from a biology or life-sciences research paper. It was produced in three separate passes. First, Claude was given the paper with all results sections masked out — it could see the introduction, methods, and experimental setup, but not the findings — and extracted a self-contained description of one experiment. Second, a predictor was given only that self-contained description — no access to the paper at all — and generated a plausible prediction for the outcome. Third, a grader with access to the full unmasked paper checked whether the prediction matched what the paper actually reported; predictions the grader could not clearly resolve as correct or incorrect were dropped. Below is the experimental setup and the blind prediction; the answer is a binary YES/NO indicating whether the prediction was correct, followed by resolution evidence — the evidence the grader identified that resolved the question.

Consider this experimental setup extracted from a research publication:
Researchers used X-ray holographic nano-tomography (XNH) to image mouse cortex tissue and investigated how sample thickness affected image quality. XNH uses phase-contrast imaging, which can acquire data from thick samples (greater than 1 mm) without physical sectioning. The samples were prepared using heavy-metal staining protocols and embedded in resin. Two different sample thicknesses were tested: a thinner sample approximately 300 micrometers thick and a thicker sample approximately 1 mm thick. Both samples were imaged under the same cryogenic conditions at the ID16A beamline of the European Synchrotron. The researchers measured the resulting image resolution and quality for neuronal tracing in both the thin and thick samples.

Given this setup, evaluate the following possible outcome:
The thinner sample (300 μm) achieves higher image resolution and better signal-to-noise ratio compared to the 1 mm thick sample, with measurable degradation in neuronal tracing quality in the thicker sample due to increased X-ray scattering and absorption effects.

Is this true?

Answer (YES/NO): NO